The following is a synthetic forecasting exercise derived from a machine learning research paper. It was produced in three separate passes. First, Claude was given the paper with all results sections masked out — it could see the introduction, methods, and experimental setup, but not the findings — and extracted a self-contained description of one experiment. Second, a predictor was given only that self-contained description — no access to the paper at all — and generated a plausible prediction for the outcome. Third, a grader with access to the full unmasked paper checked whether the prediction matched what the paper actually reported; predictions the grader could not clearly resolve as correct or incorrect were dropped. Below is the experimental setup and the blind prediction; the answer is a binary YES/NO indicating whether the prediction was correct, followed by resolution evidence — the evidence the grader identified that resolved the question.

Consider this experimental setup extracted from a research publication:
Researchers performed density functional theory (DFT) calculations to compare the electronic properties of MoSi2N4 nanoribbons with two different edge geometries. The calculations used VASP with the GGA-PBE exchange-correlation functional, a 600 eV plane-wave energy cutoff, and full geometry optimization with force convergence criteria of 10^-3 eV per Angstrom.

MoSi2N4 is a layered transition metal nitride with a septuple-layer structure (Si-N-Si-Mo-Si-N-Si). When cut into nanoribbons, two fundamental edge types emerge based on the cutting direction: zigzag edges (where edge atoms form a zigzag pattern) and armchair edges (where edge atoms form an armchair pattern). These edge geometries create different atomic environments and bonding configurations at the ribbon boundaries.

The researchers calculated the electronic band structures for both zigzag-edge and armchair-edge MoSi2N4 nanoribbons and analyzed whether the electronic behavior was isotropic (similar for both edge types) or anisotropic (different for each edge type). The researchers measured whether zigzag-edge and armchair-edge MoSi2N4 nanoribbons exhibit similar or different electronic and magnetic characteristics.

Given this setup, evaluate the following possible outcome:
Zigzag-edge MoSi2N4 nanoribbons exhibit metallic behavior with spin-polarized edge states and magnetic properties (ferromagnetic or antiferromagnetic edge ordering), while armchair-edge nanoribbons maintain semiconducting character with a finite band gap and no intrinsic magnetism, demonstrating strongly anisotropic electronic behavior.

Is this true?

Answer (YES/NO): YES